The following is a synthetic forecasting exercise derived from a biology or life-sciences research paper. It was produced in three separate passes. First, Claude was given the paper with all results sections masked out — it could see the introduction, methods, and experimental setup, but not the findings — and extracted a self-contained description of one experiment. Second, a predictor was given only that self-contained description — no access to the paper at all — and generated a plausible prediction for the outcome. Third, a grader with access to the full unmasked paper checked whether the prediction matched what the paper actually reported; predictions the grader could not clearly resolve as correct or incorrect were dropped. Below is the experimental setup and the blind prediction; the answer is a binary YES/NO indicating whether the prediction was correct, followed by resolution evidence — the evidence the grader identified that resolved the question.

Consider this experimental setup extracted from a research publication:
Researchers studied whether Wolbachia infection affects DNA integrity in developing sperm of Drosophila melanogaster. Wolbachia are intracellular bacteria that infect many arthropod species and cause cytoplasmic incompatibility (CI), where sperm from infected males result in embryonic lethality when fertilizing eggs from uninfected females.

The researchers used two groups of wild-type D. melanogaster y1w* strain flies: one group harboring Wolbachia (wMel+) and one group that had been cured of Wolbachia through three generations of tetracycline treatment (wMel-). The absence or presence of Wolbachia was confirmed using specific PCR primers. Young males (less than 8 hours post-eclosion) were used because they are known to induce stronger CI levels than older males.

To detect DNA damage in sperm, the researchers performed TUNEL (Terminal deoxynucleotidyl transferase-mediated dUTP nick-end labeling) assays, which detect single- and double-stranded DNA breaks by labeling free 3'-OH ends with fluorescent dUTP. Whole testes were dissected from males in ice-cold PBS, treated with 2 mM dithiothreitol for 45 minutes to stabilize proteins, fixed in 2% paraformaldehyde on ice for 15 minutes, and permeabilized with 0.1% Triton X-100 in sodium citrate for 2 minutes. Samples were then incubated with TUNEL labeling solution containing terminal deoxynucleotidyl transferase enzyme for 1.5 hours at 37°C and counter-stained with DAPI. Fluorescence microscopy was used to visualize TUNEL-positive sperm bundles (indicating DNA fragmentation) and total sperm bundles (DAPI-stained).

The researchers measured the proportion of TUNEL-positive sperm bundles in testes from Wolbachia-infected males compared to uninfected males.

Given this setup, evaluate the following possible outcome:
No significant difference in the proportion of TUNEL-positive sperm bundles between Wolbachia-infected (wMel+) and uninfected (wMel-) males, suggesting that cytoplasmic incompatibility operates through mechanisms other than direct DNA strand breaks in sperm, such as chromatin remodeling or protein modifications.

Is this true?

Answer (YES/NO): NO